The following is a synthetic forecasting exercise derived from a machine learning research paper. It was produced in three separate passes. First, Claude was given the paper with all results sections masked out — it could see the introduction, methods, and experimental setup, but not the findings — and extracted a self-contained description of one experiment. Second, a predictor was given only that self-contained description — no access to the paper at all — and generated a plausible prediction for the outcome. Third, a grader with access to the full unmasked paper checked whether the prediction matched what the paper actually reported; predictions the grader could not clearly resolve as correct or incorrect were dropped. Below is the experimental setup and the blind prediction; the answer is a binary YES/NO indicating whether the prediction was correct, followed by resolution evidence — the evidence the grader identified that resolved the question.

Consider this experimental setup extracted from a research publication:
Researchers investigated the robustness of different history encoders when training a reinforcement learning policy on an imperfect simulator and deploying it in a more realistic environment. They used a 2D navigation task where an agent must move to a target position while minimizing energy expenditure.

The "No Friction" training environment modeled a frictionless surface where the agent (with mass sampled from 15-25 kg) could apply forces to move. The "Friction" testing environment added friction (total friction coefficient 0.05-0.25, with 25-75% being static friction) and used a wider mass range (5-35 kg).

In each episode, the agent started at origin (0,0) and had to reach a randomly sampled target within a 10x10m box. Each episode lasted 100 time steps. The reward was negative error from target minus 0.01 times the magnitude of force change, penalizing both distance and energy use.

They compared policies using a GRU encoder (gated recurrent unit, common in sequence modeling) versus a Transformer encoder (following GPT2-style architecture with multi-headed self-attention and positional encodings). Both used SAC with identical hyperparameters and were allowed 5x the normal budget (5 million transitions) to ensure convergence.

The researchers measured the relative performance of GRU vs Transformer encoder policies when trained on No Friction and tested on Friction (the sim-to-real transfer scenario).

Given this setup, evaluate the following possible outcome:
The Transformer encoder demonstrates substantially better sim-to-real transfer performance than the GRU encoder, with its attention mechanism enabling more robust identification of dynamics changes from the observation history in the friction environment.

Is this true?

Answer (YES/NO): NO